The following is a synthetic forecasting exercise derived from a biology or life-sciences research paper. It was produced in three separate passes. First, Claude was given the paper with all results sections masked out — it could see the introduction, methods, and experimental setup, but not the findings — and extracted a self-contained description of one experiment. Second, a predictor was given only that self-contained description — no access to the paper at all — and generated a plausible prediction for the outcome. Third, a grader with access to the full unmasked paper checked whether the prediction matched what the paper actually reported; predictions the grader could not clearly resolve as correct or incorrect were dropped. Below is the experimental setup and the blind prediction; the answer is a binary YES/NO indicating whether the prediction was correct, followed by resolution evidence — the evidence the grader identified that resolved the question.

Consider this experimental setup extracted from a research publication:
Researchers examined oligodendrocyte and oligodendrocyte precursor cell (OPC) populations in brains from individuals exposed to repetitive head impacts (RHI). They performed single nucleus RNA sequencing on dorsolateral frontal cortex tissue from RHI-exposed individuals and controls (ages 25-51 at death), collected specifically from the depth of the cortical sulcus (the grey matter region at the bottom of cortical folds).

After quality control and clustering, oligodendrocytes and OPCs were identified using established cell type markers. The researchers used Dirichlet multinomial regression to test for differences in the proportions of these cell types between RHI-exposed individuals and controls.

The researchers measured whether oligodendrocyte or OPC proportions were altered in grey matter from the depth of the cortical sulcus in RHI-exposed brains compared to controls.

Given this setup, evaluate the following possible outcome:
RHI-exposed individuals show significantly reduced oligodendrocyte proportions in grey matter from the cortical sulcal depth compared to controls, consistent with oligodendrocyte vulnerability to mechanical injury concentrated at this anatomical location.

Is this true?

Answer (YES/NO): NO